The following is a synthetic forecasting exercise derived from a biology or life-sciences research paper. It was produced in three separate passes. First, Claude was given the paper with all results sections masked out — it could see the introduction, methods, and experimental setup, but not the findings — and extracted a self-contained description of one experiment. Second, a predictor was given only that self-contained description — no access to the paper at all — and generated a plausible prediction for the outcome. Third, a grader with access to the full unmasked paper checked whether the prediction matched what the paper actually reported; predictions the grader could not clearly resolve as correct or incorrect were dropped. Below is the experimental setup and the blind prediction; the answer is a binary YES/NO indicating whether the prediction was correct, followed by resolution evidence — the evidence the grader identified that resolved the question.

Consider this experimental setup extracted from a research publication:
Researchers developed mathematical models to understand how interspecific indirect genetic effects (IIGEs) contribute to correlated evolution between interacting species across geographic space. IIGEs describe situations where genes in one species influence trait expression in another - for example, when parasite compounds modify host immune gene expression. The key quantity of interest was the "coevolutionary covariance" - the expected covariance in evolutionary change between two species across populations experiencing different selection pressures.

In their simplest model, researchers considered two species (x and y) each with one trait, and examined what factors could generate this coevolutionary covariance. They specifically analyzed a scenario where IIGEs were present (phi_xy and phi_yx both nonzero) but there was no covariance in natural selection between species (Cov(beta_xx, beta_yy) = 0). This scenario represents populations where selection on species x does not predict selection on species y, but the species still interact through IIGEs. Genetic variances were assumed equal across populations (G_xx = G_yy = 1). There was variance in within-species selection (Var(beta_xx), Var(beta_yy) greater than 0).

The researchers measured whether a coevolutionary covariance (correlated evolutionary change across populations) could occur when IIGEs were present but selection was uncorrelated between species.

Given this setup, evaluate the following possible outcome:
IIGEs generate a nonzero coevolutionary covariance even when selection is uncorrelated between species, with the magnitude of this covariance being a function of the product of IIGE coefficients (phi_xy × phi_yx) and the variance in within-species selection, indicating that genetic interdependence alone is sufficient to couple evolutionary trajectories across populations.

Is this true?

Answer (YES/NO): NO